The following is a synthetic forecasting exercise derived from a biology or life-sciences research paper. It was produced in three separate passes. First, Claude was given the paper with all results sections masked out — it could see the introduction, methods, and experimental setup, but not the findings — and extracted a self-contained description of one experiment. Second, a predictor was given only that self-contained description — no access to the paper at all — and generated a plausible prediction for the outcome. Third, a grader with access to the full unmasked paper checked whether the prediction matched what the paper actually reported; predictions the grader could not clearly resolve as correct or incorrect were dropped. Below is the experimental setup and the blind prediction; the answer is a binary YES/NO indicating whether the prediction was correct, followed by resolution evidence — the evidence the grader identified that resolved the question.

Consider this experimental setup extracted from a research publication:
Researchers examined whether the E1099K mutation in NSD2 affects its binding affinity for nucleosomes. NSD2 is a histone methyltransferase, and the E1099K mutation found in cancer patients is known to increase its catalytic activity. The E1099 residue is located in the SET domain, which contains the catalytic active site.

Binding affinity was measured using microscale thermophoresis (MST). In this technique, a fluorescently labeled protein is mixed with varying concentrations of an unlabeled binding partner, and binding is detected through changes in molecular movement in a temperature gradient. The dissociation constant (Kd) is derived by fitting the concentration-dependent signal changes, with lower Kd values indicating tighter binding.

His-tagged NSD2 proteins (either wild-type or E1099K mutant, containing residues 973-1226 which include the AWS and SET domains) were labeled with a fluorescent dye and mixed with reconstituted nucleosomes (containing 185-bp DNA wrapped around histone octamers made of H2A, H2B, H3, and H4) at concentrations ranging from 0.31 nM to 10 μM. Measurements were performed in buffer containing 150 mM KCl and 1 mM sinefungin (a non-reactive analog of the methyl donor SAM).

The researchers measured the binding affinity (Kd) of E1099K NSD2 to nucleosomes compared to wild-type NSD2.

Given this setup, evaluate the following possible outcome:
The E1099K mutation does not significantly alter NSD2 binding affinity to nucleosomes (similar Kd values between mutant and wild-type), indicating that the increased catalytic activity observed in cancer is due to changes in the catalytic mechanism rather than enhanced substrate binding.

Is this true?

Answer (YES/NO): NO